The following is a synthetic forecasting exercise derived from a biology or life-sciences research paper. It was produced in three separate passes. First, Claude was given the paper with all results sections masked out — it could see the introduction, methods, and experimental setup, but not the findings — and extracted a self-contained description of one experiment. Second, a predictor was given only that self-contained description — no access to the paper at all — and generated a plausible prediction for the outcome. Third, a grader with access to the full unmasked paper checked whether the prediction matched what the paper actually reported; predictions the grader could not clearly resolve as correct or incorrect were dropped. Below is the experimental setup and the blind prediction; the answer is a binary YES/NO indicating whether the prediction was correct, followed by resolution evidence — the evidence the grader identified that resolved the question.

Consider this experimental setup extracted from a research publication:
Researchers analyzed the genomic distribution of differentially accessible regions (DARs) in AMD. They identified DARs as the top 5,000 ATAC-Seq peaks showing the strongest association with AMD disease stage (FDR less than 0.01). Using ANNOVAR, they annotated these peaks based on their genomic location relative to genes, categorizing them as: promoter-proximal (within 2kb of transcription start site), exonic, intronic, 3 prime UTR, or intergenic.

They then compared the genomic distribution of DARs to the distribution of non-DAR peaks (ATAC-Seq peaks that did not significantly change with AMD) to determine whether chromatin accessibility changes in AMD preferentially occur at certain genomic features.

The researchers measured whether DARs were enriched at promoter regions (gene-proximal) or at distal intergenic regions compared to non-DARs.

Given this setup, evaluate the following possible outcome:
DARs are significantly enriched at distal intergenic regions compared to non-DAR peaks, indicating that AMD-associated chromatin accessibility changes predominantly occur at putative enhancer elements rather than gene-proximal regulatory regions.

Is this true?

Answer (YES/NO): NO